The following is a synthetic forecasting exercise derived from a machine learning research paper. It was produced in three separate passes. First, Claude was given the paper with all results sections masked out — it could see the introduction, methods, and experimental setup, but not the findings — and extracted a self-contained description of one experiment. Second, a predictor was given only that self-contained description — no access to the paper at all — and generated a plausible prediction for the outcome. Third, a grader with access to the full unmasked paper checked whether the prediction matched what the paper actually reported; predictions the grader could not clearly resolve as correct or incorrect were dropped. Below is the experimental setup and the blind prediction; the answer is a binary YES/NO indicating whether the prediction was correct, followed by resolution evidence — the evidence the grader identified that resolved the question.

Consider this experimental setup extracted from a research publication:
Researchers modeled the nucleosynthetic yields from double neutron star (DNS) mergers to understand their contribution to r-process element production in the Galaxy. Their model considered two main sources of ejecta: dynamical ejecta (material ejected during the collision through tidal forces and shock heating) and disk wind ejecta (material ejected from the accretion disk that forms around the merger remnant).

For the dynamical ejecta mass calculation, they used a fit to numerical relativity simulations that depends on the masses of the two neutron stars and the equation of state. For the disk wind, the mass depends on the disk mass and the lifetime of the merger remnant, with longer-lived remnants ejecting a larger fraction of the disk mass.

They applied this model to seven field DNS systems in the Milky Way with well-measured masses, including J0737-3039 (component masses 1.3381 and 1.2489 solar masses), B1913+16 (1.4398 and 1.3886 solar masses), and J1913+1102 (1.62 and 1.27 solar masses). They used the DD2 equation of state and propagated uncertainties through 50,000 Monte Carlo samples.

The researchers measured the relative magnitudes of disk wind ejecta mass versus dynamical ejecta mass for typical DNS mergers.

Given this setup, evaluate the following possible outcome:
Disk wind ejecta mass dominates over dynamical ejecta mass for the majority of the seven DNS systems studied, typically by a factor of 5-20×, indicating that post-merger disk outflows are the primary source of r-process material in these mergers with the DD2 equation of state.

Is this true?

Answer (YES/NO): NO